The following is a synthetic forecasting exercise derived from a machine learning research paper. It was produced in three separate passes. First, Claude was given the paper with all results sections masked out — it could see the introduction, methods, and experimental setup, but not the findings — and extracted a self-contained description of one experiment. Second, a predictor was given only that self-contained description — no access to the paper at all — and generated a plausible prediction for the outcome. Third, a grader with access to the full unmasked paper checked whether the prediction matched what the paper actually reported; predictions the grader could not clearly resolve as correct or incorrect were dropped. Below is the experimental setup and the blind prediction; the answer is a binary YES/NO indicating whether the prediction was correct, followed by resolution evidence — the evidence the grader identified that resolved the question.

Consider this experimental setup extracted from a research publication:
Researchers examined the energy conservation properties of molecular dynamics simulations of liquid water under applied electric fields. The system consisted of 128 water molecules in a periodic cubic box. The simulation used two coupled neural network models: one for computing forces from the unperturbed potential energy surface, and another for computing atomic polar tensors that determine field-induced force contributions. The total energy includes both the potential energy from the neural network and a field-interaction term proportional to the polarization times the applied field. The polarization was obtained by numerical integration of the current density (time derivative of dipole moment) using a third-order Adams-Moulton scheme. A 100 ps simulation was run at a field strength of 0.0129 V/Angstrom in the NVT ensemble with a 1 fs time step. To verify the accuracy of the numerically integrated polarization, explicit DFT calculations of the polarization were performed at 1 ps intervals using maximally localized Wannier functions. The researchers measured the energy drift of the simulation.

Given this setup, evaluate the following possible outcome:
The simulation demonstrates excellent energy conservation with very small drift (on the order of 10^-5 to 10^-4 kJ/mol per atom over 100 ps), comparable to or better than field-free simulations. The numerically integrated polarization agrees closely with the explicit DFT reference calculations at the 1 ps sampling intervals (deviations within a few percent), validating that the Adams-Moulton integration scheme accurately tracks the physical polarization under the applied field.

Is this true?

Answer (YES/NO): NO